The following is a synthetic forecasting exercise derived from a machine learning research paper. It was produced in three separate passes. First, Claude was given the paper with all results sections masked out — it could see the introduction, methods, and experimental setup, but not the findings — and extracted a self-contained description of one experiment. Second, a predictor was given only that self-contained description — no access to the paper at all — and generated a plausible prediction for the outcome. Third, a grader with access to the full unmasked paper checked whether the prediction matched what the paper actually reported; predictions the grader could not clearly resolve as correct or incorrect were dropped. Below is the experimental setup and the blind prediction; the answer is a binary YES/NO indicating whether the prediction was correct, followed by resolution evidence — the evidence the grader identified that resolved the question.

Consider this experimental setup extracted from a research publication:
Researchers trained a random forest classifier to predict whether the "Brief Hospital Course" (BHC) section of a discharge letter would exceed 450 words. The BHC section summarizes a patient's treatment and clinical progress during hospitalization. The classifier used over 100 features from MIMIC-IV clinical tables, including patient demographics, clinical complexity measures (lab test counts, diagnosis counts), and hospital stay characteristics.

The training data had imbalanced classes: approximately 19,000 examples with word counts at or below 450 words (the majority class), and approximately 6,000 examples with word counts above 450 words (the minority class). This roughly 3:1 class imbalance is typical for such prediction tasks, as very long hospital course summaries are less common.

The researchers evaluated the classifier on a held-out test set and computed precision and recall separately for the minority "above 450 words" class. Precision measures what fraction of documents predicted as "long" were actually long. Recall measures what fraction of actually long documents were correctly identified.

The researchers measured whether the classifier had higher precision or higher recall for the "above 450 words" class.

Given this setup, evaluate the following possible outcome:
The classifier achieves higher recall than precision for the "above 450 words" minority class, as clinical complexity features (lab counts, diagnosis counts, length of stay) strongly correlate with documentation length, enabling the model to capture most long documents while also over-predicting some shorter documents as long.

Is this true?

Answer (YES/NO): NO